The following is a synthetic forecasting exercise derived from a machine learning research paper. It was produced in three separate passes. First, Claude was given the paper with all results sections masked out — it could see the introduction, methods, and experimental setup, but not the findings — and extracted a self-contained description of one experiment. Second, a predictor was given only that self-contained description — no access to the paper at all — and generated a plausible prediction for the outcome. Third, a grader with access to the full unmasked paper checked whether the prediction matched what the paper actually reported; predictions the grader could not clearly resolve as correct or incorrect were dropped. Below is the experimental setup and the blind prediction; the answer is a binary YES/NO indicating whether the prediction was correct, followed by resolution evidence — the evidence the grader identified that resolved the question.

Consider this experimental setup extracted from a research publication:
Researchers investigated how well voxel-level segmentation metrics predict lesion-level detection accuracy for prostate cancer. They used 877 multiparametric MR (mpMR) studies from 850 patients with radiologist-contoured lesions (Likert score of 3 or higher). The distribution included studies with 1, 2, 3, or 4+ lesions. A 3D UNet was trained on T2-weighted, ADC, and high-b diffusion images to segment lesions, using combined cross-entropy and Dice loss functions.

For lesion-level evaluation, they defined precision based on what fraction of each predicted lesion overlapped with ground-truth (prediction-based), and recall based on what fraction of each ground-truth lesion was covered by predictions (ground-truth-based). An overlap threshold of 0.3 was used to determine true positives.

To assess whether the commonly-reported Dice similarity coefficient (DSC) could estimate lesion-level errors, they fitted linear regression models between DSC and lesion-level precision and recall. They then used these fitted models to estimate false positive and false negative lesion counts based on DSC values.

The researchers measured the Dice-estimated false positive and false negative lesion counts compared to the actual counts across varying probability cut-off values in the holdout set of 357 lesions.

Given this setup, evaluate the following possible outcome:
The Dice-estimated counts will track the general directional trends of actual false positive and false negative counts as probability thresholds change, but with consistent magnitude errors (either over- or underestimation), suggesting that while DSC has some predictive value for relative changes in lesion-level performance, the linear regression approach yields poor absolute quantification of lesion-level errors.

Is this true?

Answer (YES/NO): NO